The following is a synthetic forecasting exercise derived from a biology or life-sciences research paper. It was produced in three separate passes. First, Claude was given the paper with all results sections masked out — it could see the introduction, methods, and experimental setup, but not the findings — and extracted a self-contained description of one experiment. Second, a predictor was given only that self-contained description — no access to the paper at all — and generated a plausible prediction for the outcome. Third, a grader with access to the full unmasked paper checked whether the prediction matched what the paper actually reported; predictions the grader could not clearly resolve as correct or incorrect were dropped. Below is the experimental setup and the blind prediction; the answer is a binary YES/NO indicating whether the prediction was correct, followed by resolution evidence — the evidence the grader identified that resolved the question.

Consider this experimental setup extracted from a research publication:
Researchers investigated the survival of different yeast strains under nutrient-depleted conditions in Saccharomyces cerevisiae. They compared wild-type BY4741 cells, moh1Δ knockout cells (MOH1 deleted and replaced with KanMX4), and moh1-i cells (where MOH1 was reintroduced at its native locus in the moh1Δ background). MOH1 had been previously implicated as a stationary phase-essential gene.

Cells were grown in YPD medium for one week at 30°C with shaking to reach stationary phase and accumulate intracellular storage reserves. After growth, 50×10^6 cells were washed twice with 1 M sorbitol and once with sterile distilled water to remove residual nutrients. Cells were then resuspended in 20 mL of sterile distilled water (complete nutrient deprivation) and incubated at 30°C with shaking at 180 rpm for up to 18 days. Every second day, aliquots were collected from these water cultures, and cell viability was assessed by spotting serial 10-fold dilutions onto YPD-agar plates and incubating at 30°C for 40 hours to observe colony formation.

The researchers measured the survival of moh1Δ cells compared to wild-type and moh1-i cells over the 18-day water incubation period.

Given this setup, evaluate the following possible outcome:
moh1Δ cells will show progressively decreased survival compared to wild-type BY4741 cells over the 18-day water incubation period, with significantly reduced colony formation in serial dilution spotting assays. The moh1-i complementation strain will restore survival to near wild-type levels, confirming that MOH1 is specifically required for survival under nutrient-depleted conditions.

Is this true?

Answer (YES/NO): YES